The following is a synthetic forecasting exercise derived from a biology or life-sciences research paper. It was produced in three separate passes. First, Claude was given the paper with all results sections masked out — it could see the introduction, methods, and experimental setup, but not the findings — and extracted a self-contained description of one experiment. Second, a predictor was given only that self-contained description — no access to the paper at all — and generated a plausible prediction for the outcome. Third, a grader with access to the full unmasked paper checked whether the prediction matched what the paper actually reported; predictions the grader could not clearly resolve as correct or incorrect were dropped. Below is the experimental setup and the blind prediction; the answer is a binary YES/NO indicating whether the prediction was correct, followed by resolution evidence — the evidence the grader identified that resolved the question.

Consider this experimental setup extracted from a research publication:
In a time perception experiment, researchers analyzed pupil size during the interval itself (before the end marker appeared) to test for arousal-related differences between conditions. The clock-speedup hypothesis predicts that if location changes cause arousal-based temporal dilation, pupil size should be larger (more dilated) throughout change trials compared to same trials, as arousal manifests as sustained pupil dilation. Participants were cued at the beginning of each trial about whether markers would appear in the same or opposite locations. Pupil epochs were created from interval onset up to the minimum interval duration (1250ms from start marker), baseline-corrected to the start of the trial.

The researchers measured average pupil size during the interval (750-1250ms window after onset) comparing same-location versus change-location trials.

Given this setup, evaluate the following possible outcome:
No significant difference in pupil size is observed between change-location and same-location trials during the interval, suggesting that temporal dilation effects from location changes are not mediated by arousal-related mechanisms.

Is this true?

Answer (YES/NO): YES